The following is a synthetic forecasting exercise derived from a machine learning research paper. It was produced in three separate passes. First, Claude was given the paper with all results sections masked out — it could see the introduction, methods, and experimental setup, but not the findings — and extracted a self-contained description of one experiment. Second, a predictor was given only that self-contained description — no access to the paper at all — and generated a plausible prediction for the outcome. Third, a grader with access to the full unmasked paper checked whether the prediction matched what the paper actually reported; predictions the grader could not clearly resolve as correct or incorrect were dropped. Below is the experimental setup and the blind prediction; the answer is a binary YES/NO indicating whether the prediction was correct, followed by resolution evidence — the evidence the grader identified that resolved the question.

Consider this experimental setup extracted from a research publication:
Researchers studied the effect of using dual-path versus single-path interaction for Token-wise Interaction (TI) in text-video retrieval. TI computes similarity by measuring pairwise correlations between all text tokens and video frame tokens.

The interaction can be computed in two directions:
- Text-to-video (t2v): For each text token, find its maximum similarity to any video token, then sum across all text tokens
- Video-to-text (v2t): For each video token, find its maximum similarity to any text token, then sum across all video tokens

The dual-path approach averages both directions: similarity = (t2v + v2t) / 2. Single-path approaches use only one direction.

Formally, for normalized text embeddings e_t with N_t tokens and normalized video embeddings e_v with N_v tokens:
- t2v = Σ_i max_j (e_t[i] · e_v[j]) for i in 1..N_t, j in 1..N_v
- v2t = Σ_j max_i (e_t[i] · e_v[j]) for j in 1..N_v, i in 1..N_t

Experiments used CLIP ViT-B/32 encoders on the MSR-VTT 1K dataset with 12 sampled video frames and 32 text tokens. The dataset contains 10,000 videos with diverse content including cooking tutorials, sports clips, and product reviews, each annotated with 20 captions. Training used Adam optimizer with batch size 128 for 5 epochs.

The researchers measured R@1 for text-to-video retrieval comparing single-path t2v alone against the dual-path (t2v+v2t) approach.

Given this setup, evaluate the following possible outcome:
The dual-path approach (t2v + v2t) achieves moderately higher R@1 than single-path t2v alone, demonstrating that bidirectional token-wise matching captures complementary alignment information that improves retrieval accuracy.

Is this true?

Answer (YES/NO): YES